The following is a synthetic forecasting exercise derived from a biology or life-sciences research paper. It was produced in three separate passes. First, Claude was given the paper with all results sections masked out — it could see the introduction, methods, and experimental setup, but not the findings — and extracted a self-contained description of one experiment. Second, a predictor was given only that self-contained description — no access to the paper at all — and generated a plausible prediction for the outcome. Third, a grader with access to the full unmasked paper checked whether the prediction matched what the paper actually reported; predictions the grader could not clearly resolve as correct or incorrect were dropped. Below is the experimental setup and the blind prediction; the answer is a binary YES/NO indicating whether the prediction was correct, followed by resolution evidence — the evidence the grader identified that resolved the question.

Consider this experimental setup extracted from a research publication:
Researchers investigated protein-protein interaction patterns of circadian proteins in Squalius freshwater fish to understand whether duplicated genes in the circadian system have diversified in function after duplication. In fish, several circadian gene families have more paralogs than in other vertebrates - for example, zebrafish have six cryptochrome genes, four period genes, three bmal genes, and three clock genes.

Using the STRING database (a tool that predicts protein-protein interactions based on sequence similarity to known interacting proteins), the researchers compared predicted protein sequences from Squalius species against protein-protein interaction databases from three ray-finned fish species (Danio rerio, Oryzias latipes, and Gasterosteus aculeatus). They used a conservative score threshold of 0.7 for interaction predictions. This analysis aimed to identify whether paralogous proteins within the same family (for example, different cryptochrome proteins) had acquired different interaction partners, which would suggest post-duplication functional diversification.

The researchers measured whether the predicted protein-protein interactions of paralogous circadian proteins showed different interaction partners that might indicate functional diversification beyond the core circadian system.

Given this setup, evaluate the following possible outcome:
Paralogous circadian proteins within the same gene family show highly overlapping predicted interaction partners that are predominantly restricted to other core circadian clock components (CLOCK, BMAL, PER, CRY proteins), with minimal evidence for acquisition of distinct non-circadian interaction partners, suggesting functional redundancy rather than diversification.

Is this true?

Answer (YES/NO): NO